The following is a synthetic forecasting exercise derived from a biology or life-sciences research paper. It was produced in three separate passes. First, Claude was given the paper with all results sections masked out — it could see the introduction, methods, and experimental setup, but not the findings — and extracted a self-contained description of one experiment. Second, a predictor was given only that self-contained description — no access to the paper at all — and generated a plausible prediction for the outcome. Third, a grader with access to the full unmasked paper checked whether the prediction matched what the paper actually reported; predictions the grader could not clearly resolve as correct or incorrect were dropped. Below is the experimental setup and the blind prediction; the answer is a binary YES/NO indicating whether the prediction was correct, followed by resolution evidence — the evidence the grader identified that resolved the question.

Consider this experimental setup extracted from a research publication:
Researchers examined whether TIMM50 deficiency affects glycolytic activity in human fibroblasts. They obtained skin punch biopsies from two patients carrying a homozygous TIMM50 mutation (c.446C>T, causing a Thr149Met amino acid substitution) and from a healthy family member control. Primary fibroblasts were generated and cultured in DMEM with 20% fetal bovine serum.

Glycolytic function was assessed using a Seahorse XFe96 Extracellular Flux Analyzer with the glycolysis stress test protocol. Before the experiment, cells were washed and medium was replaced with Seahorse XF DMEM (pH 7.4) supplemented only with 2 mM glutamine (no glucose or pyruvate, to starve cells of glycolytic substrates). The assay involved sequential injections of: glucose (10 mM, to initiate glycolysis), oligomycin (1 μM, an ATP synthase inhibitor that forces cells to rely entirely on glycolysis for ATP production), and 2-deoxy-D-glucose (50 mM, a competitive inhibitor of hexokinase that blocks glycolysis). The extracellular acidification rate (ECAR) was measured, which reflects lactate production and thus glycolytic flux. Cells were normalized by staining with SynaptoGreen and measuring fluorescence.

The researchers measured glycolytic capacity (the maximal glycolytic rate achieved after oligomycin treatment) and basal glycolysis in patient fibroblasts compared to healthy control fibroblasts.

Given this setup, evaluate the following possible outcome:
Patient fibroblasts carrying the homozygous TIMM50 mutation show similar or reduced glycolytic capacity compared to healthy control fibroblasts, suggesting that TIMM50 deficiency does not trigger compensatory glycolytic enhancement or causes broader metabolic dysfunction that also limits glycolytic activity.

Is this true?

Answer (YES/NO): YES